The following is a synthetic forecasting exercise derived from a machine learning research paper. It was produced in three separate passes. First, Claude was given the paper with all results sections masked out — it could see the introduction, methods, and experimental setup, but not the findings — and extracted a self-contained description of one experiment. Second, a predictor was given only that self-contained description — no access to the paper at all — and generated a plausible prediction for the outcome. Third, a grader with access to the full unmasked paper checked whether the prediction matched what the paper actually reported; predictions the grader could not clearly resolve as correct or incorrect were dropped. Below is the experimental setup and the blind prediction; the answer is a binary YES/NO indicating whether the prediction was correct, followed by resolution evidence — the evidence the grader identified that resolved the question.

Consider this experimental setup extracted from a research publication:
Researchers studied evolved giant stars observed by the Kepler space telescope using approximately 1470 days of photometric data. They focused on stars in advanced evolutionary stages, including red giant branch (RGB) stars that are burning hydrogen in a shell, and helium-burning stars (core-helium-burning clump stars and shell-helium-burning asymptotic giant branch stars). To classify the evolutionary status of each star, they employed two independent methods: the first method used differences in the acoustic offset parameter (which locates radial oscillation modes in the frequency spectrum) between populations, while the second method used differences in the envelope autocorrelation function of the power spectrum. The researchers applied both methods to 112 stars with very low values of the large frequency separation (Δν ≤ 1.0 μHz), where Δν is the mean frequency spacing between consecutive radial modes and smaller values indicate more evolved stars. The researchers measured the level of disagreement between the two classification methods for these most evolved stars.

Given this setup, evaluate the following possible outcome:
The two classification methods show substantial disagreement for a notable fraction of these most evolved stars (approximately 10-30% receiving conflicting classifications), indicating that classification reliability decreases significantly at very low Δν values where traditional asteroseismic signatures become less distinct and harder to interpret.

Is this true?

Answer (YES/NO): NO